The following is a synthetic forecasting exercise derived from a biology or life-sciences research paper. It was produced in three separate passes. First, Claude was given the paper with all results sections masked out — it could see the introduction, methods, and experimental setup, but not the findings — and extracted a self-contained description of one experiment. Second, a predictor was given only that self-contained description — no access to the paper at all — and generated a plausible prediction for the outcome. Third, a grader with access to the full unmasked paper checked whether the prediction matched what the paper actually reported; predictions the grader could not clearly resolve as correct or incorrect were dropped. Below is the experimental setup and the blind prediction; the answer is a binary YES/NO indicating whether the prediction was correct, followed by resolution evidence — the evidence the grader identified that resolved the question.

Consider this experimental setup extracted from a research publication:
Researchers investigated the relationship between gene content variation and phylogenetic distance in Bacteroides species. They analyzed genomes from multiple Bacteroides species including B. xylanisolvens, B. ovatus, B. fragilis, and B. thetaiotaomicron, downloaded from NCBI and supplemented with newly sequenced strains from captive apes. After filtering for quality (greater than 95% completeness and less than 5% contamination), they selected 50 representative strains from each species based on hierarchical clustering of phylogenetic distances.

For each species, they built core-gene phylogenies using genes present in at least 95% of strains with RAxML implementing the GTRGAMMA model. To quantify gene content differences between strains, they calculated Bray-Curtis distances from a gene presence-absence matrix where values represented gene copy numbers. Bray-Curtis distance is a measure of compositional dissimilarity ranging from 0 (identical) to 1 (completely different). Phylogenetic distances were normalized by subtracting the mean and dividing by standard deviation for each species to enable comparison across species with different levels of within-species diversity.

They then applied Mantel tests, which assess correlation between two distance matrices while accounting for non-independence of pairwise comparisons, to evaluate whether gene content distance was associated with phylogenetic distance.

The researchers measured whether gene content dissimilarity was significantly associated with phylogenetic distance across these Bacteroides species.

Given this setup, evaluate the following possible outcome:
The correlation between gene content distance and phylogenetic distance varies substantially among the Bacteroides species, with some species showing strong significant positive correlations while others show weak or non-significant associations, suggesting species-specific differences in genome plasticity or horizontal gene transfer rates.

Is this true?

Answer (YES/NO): NO